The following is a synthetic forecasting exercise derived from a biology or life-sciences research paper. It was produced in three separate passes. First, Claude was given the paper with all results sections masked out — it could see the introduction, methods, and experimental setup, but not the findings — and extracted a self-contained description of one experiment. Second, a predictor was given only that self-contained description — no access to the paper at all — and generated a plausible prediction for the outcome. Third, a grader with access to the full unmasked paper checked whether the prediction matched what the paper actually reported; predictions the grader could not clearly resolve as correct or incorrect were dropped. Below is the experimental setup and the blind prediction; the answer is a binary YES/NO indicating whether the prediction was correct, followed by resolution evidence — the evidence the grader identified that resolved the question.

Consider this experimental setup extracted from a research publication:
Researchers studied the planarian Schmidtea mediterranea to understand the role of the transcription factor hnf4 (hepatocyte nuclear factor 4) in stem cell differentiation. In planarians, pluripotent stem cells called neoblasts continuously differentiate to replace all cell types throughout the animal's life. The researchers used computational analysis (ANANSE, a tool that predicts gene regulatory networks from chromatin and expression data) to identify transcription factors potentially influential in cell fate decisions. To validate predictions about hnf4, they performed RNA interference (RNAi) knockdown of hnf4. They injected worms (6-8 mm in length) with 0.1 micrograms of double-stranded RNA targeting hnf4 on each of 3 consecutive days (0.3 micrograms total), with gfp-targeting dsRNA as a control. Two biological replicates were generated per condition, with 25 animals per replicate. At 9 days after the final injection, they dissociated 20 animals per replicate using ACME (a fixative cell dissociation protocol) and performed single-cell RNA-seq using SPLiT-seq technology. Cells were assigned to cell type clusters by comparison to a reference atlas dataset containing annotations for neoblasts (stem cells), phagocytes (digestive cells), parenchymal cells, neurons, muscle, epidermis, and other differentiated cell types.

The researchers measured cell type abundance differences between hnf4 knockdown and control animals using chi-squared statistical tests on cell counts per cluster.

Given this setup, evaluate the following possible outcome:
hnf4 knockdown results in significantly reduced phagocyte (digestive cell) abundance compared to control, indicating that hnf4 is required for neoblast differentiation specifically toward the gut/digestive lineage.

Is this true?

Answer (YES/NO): NO